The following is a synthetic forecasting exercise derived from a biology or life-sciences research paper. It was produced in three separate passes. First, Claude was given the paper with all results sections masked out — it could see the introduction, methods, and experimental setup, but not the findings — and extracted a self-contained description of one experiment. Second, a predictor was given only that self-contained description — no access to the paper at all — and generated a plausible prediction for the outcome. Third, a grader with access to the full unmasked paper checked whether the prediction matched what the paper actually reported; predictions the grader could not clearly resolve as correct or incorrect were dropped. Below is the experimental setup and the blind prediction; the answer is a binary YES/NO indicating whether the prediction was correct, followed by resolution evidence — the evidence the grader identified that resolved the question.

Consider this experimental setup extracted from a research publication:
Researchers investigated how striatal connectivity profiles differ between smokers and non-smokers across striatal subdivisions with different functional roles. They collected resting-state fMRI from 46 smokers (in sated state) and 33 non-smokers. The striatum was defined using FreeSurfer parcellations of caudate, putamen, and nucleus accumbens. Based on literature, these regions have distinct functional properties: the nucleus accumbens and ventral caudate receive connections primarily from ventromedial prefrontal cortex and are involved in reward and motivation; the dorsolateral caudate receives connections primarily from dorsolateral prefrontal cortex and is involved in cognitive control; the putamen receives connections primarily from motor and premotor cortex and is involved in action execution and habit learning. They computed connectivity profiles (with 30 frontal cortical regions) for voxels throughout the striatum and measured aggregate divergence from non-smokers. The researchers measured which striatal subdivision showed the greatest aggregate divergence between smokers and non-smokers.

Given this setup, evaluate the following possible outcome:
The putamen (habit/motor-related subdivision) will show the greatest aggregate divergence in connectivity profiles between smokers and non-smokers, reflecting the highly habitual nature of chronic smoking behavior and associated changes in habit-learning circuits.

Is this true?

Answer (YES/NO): NO